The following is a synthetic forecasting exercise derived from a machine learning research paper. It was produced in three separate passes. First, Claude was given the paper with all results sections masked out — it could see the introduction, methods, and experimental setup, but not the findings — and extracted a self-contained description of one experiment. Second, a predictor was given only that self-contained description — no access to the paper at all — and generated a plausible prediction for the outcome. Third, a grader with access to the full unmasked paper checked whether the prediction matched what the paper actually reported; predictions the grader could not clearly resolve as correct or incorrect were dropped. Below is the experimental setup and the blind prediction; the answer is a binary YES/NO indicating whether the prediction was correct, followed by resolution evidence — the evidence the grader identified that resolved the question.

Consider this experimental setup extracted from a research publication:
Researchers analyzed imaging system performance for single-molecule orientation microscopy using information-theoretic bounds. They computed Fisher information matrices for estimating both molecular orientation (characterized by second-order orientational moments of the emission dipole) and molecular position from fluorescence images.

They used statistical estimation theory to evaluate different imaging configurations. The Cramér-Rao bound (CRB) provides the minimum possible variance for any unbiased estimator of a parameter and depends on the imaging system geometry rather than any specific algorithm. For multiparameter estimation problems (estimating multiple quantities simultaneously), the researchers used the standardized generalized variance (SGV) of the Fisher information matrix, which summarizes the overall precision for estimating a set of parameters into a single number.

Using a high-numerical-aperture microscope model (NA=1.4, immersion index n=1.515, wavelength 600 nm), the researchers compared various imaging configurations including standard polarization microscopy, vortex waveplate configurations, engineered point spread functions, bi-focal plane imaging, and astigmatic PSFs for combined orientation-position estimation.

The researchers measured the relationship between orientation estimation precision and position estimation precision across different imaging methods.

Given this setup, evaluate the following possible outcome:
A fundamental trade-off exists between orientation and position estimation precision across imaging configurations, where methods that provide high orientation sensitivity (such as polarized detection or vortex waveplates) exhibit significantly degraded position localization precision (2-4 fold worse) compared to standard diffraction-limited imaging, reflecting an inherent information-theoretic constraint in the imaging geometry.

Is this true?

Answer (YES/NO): NO